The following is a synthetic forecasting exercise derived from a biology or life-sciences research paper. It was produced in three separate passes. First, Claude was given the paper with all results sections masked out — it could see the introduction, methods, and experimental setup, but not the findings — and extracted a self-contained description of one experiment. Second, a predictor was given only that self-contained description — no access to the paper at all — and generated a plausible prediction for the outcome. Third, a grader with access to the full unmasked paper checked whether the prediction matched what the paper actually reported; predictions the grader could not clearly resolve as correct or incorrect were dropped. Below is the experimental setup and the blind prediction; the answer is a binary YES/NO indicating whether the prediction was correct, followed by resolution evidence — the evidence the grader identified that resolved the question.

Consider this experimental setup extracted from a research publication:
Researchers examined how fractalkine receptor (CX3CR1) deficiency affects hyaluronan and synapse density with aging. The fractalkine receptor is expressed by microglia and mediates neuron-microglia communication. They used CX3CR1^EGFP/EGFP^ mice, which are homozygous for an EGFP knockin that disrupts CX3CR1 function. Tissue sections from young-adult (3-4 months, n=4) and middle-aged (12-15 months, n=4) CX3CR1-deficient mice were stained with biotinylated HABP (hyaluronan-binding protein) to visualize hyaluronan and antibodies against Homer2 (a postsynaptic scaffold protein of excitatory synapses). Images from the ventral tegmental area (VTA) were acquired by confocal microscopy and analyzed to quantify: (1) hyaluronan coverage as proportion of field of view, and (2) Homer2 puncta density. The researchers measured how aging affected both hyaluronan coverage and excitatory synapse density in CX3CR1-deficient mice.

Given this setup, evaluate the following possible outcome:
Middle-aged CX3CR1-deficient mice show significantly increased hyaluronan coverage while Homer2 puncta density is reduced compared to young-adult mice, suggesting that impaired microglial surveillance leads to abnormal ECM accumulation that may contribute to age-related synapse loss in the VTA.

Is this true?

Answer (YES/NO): NO